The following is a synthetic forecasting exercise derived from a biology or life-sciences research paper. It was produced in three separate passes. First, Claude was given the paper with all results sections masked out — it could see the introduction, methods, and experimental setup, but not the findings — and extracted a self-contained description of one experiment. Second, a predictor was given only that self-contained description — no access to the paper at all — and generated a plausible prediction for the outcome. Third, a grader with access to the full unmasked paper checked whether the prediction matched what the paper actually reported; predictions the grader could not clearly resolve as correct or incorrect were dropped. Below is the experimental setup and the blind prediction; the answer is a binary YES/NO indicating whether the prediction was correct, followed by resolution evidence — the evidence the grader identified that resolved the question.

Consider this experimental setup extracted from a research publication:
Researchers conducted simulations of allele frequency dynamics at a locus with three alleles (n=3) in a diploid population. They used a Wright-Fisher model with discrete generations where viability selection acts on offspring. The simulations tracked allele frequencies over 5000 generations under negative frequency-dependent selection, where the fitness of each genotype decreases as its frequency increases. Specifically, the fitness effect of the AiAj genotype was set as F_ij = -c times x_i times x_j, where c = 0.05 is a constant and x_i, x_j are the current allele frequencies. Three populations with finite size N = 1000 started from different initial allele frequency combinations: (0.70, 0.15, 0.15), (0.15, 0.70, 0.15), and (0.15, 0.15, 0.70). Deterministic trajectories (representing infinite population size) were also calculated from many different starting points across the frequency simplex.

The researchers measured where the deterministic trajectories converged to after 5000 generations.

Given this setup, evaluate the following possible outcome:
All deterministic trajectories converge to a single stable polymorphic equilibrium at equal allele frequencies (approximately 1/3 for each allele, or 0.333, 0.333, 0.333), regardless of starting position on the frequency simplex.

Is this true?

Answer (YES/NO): YES